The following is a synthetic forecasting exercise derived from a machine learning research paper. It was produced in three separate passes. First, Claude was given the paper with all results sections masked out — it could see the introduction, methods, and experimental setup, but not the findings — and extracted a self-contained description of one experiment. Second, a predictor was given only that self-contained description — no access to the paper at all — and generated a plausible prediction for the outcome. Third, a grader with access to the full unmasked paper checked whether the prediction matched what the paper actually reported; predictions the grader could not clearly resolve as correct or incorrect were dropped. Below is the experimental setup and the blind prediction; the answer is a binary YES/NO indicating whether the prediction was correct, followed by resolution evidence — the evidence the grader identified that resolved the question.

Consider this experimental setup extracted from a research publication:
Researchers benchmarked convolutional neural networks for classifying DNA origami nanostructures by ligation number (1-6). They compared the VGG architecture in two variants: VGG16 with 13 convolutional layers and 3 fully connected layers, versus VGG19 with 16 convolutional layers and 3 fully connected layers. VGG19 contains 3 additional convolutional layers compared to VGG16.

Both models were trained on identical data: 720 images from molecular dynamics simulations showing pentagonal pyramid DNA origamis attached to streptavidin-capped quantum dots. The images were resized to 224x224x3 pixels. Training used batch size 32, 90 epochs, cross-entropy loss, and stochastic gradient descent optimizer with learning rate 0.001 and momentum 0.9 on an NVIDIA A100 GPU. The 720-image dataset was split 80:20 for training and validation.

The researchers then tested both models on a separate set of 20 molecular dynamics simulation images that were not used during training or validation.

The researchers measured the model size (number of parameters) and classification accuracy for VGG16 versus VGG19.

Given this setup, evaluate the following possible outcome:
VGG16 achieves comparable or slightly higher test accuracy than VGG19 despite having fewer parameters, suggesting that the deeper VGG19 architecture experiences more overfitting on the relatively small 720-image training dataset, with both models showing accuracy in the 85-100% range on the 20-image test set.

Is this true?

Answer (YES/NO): NO